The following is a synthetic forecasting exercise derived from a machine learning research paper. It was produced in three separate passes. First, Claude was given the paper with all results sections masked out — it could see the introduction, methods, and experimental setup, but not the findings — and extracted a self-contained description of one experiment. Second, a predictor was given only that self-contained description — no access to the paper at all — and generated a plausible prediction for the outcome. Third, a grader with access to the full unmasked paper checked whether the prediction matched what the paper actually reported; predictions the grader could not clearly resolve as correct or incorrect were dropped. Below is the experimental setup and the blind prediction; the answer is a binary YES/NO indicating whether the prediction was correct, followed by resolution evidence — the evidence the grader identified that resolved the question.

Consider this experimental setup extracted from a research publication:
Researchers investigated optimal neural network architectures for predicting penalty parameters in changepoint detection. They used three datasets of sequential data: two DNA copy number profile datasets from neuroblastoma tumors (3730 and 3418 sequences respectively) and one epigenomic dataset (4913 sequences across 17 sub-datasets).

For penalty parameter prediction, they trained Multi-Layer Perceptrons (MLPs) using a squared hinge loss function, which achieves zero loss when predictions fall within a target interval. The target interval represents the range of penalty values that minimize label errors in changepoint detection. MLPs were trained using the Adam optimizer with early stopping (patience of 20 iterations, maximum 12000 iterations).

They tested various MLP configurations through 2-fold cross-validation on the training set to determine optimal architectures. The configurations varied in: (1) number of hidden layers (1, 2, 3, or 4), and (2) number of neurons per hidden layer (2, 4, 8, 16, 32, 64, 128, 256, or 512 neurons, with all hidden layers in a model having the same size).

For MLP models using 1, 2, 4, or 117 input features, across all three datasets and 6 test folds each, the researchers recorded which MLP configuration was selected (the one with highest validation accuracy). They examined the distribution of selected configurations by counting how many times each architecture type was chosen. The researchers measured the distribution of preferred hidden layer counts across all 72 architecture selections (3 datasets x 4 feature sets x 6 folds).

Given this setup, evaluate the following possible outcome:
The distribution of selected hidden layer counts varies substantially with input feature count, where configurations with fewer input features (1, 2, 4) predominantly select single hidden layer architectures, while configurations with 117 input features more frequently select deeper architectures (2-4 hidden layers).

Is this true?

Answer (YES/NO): NO